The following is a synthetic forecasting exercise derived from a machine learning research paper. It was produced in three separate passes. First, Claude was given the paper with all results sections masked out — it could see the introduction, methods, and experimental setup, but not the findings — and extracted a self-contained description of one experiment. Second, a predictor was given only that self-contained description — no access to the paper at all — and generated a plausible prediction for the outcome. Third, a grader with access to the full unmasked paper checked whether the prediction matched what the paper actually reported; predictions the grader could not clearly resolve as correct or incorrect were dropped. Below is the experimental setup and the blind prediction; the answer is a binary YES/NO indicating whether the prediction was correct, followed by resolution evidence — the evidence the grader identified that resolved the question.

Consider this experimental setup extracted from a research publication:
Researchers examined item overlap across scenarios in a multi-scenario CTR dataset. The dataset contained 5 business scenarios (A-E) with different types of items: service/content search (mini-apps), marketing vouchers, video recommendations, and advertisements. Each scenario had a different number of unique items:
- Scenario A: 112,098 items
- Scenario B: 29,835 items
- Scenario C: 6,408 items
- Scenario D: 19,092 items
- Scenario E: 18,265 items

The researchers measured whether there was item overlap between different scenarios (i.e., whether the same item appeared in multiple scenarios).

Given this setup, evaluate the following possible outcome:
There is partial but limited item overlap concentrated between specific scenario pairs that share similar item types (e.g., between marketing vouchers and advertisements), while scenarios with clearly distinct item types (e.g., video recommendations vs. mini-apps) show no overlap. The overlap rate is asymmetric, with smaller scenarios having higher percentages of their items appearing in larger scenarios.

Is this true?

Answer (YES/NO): NO